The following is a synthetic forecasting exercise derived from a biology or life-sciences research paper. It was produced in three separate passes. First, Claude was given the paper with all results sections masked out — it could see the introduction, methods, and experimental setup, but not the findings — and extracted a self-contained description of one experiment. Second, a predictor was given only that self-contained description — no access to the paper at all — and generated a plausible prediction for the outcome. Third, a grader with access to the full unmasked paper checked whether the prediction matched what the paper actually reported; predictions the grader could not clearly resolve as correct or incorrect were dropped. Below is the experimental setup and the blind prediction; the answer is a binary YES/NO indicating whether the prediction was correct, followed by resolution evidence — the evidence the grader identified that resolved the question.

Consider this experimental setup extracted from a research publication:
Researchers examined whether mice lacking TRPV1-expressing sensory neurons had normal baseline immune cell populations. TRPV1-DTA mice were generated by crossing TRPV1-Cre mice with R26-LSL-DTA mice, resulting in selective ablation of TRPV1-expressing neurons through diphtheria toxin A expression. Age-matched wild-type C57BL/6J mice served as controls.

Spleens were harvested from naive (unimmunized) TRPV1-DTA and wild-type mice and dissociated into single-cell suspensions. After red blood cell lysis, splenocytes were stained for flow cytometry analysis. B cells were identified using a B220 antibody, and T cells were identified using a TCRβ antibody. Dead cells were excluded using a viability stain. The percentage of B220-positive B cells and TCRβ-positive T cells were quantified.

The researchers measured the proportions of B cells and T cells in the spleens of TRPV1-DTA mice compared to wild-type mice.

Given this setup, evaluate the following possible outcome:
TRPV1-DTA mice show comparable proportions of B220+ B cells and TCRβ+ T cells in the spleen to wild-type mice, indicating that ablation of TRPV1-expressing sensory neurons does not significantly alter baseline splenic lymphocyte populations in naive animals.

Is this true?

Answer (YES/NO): YES